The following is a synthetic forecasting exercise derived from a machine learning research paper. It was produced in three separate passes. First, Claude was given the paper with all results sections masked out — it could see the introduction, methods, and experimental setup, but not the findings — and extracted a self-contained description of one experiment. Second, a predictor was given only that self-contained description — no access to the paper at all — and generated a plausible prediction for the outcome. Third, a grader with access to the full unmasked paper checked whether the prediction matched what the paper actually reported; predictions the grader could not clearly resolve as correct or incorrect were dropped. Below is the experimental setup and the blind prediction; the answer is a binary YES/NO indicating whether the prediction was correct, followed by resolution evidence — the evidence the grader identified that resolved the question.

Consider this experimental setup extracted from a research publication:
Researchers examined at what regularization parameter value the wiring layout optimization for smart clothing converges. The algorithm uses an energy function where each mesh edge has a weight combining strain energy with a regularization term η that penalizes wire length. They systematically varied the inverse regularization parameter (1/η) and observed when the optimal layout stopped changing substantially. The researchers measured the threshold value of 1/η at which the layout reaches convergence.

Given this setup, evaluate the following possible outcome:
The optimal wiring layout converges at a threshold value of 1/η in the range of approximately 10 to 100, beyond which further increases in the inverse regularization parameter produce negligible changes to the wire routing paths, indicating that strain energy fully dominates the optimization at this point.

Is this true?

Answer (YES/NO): NO